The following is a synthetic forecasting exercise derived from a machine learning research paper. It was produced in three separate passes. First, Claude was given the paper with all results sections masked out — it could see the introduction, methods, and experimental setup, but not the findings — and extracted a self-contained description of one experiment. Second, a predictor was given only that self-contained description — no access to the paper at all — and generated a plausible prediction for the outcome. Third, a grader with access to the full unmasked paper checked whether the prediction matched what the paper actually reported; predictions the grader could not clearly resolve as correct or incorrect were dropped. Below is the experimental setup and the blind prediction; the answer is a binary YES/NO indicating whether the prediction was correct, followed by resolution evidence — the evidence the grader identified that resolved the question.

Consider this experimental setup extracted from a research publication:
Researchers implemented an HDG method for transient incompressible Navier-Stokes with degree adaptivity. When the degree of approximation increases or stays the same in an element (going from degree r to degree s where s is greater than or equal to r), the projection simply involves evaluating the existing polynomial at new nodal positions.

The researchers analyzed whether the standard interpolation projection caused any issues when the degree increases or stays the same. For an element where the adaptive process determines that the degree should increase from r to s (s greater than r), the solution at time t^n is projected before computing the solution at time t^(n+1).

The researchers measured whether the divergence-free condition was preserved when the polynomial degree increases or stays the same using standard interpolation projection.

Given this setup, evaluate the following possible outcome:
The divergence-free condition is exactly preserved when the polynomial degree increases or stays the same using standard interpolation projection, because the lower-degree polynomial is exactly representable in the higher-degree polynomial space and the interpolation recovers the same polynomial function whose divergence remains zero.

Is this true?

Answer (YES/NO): YES